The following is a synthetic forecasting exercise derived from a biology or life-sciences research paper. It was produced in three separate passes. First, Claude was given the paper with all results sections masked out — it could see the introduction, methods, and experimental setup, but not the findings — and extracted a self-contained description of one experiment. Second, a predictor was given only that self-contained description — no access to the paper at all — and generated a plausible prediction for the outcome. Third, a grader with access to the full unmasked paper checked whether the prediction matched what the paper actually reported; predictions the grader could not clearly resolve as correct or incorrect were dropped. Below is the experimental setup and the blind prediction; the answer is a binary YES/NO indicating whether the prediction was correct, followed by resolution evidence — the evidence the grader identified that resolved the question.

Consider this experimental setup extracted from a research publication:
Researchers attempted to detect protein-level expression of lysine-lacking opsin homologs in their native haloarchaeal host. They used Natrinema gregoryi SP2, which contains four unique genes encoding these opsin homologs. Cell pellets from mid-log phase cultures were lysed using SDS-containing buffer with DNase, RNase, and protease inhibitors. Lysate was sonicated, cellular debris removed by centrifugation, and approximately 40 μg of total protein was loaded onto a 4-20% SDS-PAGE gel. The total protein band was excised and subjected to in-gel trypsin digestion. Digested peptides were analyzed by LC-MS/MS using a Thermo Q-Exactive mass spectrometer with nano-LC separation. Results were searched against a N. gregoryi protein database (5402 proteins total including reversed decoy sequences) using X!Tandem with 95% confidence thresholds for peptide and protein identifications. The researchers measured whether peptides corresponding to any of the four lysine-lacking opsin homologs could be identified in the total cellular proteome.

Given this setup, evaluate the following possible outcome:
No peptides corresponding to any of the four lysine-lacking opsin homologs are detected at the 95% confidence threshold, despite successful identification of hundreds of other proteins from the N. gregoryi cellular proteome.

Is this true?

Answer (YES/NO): NO